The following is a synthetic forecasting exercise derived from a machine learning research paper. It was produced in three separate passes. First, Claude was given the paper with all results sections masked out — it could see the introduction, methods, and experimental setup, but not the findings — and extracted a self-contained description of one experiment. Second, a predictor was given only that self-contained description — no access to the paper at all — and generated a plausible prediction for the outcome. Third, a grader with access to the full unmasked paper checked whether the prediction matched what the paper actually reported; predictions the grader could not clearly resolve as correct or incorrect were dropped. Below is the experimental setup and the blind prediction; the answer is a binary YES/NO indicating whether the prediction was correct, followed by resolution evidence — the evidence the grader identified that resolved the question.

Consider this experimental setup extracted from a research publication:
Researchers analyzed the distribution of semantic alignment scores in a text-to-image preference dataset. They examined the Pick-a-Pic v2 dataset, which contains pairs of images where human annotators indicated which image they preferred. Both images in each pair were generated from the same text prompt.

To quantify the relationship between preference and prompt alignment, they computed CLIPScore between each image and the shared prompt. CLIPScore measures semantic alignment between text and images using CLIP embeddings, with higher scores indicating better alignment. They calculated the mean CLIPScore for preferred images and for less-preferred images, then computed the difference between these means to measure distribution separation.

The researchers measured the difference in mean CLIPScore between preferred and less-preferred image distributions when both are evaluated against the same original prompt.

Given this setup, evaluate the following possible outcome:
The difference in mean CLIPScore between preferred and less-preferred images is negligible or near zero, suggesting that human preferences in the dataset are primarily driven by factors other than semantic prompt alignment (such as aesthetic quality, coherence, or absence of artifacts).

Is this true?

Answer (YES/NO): NO